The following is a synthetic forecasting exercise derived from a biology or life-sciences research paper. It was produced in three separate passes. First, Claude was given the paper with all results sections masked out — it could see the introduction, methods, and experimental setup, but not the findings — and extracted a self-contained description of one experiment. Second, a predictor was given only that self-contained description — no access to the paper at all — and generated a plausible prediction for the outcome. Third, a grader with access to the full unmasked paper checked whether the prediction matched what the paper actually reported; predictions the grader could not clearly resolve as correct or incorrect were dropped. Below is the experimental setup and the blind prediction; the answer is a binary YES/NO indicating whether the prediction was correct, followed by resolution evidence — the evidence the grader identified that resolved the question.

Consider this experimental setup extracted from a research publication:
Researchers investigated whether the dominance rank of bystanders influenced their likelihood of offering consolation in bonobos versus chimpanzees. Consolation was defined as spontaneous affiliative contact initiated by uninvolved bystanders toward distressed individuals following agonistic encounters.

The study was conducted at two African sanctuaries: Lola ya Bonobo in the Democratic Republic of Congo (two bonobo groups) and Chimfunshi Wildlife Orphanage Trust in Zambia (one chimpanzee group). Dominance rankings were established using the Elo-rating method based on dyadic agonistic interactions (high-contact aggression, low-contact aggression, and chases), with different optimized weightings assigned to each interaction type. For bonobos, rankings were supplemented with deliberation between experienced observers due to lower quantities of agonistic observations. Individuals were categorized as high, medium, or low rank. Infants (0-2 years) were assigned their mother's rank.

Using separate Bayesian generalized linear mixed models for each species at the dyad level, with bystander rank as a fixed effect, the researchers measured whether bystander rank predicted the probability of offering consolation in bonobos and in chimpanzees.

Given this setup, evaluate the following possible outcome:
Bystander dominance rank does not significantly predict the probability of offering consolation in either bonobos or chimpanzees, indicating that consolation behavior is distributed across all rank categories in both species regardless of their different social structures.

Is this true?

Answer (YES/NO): NO